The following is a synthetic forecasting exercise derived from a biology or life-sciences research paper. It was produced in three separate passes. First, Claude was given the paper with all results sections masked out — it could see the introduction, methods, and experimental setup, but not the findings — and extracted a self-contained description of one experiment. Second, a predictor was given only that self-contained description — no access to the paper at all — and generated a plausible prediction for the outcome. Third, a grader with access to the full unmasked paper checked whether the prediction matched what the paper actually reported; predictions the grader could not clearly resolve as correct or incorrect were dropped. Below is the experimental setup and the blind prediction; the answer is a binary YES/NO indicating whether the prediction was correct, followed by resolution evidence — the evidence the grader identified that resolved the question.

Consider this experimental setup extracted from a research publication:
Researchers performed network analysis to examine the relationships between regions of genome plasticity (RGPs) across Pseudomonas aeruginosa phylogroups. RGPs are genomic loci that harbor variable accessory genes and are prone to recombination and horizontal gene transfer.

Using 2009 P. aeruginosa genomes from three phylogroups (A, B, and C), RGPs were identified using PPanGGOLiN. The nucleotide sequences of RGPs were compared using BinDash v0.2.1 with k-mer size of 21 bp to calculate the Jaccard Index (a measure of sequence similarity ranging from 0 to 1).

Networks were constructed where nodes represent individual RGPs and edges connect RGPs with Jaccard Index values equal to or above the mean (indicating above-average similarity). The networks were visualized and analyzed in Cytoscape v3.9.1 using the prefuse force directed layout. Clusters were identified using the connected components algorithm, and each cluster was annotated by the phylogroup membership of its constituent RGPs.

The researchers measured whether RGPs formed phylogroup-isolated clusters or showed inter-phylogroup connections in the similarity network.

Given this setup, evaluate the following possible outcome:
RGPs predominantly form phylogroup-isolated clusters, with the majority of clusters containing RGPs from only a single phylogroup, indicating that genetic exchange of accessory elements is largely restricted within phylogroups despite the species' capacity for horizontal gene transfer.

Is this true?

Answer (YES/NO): NO